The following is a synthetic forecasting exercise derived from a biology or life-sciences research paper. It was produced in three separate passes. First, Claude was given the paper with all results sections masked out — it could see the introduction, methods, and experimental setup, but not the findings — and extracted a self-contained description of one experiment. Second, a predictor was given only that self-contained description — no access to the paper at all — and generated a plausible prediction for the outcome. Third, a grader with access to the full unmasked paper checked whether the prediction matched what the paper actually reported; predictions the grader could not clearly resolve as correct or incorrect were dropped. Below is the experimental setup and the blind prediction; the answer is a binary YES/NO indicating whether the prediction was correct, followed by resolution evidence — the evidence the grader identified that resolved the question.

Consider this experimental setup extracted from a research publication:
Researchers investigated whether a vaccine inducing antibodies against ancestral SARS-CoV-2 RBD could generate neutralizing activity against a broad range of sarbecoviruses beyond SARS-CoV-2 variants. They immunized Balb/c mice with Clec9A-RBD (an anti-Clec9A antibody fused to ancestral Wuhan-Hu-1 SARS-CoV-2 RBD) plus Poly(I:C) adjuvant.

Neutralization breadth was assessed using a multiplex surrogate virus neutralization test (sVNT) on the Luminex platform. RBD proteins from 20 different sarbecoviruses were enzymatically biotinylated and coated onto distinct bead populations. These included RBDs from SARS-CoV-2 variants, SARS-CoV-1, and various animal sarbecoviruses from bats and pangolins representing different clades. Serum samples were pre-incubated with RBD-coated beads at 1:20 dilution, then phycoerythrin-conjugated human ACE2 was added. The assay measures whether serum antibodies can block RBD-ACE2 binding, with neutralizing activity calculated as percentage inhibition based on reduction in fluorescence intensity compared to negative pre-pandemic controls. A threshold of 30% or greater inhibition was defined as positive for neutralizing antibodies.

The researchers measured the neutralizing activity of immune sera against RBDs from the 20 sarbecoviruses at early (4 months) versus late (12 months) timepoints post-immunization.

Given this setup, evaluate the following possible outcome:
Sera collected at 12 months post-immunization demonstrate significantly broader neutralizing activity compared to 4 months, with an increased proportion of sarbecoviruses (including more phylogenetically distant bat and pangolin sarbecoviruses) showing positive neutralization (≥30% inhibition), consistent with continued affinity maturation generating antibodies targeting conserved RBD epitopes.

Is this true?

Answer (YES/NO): NO